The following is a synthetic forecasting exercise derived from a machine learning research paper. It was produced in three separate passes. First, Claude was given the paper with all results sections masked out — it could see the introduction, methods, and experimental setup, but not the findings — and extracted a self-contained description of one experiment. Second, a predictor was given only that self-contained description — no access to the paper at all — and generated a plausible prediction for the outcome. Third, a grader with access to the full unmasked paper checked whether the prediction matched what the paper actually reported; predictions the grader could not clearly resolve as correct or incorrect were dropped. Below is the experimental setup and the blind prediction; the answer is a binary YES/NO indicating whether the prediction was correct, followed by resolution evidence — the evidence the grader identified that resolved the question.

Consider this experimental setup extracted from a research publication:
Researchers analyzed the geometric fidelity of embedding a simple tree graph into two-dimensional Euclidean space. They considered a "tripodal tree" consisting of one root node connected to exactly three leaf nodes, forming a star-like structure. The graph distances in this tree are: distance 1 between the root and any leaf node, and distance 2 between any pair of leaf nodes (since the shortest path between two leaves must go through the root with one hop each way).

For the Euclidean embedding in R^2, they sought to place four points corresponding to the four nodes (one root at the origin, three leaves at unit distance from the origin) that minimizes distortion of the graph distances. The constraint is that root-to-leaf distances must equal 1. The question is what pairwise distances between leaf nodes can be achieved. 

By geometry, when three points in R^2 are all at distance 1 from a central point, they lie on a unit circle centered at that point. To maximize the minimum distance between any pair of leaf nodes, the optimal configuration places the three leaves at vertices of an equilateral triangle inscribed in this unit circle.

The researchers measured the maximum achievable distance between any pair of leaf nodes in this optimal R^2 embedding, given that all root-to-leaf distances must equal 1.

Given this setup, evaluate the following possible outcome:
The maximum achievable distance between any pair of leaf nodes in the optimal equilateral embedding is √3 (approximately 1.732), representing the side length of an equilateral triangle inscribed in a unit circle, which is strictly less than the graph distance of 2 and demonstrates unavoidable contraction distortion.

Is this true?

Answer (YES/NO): YES